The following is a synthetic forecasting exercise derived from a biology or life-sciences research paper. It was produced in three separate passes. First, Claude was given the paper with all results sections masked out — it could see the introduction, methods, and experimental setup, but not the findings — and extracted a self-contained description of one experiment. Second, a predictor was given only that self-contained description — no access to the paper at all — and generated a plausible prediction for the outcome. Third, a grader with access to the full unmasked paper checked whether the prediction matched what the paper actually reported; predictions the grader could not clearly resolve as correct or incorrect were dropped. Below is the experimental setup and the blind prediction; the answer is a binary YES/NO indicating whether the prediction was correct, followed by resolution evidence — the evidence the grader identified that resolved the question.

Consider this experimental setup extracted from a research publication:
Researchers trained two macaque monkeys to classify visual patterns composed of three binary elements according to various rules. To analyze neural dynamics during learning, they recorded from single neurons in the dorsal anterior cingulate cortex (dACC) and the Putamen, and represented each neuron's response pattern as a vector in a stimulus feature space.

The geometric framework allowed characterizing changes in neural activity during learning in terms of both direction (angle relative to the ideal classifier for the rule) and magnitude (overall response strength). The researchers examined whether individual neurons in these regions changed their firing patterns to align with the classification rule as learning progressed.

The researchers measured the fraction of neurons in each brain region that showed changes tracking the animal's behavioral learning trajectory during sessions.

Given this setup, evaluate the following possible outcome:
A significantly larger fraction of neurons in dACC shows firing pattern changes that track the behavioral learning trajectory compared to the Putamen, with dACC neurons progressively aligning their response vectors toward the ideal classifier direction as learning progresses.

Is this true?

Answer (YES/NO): NO